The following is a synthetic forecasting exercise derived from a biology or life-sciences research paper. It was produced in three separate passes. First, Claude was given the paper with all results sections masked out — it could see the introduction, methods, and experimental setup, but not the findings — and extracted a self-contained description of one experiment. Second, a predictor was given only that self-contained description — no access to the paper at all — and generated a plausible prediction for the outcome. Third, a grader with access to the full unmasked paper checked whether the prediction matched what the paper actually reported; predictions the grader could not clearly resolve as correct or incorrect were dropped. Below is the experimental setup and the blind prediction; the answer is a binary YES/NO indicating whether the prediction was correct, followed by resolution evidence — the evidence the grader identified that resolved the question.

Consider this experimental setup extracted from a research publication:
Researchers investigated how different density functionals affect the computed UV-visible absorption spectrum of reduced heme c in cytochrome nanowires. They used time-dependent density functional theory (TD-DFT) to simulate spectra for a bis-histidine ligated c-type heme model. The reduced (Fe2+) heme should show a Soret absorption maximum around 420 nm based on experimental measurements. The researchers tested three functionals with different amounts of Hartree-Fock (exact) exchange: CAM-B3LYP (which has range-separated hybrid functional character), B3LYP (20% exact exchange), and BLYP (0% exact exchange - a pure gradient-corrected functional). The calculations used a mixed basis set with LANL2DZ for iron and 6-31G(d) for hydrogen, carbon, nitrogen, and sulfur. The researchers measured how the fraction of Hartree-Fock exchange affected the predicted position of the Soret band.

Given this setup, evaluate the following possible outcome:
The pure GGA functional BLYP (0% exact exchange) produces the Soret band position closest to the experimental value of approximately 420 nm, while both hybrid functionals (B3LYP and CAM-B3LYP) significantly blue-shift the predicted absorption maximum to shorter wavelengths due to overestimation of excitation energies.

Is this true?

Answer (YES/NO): YES